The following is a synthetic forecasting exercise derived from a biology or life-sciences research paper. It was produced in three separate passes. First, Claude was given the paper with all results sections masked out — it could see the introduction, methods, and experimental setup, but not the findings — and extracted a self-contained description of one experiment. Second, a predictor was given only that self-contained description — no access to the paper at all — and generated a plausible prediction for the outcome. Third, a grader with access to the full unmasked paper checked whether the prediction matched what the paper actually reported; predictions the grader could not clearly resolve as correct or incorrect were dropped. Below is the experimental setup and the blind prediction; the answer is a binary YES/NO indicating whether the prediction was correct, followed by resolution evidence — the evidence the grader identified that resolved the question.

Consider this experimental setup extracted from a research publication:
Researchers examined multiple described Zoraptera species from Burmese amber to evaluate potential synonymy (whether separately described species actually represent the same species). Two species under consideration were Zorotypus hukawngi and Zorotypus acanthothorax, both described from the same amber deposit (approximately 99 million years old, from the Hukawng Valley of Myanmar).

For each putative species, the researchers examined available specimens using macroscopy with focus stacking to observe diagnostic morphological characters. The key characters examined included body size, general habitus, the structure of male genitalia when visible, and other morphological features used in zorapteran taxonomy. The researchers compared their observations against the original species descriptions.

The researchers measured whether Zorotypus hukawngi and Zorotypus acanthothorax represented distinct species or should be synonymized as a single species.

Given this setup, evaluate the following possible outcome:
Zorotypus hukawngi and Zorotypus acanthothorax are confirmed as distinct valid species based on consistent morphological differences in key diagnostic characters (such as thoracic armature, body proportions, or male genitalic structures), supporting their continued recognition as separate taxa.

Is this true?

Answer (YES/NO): NO